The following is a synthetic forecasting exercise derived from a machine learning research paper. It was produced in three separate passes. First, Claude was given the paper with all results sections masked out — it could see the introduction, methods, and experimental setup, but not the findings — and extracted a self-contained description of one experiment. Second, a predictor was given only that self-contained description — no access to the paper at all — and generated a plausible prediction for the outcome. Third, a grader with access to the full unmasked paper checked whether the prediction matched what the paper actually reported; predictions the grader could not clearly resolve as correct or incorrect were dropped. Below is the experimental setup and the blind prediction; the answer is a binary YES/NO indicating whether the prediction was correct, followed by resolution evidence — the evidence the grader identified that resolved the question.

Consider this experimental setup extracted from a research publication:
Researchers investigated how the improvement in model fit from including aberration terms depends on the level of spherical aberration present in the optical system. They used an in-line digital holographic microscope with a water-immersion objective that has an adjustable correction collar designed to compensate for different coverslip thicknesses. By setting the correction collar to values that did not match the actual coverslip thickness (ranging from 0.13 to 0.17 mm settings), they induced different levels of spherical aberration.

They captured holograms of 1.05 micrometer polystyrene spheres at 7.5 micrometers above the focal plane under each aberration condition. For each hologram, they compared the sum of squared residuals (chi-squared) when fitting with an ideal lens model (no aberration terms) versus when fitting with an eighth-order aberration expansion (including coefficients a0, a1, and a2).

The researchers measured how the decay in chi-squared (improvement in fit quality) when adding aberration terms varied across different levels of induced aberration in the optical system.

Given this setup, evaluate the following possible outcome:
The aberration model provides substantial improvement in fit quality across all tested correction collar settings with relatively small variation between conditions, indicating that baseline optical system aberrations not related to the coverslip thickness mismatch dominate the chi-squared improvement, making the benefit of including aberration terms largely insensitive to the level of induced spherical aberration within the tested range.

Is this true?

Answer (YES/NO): NO